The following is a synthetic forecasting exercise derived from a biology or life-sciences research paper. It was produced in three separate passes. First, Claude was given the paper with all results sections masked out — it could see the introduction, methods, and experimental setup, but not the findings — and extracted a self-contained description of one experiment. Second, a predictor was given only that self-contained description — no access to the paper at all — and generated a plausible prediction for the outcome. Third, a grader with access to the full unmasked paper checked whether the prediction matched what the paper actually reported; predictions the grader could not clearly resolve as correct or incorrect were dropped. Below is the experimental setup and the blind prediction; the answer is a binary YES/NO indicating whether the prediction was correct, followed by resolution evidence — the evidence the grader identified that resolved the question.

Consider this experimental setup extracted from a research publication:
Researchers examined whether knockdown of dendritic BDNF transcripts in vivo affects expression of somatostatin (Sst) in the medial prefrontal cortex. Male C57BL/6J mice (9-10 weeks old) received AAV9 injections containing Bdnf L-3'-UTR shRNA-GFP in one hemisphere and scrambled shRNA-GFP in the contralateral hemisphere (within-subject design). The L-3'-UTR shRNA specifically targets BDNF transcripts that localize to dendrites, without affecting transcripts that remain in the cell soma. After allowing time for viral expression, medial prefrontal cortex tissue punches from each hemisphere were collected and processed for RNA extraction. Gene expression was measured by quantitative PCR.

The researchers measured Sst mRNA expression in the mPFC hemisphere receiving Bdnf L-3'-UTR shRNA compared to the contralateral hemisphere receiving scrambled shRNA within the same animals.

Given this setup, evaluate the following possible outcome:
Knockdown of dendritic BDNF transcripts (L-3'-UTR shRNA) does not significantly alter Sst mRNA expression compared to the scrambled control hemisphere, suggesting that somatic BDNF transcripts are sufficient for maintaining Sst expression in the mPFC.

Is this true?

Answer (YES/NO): NO